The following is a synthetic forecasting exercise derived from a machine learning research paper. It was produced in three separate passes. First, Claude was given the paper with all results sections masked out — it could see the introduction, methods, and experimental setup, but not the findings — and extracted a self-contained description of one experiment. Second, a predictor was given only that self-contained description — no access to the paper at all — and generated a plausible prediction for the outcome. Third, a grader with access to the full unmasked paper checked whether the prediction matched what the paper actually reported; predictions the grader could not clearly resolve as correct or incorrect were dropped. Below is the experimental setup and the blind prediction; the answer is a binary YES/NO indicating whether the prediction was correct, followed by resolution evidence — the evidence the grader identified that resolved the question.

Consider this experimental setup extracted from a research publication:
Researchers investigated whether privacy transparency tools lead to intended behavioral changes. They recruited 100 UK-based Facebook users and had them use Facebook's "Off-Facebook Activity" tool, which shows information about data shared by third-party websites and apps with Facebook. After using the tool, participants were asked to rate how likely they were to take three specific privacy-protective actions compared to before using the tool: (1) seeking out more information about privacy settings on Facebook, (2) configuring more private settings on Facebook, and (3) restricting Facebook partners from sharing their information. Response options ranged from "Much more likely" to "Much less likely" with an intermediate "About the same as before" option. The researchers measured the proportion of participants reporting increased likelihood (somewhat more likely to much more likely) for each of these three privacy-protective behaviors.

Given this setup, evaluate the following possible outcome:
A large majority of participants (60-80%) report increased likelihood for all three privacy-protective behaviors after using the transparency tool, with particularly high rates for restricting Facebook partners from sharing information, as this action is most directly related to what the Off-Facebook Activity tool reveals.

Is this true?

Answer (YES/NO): NO